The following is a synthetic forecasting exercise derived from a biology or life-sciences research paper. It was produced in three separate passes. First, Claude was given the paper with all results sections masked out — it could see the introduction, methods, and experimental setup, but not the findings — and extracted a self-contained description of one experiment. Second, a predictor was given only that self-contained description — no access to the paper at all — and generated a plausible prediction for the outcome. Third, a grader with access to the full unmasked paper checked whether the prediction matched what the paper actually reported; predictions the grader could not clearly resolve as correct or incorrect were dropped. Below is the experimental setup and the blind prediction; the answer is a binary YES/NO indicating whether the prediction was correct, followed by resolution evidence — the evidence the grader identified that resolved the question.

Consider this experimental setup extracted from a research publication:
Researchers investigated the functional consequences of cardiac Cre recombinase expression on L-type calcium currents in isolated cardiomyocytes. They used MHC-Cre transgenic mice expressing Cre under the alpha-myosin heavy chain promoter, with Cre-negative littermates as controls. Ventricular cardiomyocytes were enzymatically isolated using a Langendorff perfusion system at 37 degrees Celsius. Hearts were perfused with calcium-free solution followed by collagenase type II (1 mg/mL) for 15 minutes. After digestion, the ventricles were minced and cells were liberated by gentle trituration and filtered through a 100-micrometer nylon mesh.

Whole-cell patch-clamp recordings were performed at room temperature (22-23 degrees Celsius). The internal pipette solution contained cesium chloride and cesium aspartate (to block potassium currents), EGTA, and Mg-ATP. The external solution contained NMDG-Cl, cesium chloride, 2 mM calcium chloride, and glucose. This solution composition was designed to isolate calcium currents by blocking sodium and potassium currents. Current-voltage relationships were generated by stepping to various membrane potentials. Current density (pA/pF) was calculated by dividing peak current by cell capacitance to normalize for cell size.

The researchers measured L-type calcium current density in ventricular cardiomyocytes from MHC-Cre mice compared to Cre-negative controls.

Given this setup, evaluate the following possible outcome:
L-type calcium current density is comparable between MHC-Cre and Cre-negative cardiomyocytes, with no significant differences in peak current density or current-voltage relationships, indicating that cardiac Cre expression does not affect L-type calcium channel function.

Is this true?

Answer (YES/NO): NO